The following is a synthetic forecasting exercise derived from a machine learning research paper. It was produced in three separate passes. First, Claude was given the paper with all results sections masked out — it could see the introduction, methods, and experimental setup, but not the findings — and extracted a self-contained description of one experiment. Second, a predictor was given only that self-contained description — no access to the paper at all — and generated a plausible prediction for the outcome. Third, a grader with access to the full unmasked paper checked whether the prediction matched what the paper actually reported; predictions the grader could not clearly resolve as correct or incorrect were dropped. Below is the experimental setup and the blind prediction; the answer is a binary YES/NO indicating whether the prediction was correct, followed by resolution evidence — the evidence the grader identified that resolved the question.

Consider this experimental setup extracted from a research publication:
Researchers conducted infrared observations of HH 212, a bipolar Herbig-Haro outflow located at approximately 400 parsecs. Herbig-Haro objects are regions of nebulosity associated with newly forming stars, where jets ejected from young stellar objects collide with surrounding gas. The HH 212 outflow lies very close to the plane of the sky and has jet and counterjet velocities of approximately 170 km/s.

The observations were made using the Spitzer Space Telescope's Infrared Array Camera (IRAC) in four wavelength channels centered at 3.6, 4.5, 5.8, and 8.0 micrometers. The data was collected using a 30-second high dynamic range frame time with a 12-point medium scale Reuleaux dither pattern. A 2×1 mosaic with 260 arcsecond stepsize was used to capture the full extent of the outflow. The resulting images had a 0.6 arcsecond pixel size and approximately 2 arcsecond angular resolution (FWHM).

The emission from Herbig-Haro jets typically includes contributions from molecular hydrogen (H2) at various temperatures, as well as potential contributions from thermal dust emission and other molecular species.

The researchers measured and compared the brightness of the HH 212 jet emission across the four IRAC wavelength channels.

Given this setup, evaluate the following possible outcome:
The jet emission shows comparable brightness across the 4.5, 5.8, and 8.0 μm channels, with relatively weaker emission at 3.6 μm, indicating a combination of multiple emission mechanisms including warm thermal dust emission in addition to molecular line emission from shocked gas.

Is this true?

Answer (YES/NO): NO